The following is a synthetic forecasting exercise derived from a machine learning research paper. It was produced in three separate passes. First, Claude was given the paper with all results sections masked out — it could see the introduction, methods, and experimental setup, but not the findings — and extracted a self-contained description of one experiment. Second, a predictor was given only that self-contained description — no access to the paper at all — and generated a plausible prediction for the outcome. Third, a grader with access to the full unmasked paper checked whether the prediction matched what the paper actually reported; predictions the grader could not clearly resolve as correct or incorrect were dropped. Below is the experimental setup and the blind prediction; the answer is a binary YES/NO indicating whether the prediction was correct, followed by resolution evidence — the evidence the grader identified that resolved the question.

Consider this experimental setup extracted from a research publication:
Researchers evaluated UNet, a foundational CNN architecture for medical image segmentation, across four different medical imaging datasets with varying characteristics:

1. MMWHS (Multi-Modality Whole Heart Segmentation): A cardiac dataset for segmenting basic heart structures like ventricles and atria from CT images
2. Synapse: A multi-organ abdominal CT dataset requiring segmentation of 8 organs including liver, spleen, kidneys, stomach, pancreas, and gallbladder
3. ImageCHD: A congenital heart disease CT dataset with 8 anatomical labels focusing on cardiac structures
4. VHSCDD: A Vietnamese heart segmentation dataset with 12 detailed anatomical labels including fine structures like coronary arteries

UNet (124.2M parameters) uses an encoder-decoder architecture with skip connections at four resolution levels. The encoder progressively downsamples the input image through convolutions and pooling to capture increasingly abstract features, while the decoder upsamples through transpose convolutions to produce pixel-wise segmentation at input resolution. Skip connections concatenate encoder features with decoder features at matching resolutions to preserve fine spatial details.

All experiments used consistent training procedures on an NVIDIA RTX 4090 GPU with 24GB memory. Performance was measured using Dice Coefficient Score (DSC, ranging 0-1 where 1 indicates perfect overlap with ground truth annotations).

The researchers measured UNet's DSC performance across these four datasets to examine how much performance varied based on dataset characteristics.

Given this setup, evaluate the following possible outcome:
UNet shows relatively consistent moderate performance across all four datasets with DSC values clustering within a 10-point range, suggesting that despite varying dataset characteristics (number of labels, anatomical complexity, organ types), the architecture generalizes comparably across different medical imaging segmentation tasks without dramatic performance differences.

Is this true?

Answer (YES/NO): NO